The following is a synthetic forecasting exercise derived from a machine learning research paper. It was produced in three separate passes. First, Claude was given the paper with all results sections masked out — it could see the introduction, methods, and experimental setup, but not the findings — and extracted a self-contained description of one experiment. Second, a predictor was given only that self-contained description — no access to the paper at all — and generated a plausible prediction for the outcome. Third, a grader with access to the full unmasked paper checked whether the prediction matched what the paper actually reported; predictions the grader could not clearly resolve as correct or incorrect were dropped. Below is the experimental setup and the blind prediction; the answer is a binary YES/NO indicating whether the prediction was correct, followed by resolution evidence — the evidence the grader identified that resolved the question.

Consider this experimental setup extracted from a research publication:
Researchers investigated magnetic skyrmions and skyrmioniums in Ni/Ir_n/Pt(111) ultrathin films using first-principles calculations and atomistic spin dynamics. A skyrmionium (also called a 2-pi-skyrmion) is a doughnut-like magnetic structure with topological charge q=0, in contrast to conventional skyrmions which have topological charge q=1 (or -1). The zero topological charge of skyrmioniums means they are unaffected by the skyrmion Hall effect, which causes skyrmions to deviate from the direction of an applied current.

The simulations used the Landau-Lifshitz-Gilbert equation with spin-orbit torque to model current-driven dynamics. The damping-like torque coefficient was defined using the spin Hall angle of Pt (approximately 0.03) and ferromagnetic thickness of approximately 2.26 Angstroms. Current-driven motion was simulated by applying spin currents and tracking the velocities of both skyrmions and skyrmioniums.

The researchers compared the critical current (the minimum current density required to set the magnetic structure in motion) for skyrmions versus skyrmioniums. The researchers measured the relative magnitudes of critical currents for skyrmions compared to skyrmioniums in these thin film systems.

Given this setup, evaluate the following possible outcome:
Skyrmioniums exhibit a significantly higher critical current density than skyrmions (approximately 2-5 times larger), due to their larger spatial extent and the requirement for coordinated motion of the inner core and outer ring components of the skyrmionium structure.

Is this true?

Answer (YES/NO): YES